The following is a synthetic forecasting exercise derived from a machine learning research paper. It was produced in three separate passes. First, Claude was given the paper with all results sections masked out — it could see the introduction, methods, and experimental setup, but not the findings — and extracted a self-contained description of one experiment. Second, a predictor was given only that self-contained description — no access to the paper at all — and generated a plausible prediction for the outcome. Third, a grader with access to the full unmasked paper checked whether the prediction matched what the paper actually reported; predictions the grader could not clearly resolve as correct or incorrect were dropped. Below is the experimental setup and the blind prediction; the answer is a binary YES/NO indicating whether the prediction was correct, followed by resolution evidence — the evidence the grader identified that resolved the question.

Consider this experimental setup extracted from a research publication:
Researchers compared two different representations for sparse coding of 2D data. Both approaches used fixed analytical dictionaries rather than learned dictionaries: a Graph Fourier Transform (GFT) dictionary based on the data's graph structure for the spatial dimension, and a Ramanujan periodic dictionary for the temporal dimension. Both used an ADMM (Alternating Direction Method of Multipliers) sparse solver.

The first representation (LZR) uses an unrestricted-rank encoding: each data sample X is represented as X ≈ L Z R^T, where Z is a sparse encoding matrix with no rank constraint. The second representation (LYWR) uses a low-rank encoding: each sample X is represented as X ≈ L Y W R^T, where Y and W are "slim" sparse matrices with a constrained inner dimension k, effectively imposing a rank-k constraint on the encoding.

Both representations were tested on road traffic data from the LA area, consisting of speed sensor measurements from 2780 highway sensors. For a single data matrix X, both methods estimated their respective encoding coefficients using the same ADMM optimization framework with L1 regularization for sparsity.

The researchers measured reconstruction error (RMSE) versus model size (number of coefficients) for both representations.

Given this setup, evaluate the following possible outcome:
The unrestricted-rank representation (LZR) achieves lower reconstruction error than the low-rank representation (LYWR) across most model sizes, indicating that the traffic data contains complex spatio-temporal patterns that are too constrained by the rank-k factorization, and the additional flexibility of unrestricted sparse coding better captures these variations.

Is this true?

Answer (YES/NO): NO